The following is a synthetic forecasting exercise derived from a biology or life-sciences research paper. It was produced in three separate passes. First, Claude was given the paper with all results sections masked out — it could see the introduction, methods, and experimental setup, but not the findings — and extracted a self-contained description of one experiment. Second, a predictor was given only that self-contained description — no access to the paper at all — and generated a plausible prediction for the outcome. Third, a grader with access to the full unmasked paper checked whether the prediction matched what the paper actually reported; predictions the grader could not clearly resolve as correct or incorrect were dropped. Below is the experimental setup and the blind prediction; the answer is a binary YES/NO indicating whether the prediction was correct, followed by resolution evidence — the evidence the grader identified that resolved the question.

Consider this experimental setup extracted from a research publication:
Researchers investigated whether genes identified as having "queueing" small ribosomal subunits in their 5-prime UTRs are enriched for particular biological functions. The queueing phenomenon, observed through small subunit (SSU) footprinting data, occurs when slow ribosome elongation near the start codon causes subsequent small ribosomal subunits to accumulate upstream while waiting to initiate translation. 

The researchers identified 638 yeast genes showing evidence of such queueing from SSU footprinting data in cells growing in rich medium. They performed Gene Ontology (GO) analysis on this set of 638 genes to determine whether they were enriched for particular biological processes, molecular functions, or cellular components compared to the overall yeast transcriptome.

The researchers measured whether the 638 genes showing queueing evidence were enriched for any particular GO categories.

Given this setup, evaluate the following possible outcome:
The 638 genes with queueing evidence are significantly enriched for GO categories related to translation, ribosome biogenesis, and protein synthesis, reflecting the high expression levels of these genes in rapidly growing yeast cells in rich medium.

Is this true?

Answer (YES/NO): NO